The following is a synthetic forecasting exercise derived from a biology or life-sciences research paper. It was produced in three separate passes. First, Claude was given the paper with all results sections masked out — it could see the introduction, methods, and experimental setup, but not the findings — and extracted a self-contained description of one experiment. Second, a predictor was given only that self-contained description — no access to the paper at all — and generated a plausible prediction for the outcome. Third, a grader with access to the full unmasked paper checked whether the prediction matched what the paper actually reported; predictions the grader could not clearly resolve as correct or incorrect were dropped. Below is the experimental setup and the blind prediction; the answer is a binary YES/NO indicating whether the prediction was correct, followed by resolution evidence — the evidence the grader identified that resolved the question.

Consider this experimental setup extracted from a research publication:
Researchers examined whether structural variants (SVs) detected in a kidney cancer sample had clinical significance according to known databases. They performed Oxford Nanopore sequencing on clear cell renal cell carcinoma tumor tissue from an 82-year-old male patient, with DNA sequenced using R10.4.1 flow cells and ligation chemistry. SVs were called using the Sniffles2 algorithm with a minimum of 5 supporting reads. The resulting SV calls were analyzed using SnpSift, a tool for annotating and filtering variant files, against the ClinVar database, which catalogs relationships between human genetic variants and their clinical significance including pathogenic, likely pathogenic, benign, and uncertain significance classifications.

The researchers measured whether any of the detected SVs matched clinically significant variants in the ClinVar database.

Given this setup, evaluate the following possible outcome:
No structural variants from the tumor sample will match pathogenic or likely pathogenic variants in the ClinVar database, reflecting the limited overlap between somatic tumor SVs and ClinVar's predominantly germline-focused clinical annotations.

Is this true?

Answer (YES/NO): YES